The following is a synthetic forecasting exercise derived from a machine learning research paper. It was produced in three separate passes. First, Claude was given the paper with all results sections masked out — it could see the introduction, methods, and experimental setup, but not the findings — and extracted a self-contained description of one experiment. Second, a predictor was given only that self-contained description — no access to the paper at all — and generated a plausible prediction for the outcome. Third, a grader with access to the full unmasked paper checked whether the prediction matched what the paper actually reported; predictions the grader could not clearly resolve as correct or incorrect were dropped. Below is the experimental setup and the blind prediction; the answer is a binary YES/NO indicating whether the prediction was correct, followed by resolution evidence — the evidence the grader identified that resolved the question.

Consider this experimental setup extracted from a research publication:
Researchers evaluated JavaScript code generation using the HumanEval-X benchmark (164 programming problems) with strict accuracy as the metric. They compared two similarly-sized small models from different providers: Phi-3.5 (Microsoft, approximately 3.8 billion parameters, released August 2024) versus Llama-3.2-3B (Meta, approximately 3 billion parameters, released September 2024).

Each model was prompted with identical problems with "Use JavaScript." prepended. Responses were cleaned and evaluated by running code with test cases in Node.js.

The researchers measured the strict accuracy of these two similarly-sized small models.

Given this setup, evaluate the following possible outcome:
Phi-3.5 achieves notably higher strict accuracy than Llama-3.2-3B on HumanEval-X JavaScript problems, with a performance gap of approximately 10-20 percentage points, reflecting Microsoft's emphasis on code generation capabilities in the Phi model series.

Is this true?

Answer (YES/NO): NO